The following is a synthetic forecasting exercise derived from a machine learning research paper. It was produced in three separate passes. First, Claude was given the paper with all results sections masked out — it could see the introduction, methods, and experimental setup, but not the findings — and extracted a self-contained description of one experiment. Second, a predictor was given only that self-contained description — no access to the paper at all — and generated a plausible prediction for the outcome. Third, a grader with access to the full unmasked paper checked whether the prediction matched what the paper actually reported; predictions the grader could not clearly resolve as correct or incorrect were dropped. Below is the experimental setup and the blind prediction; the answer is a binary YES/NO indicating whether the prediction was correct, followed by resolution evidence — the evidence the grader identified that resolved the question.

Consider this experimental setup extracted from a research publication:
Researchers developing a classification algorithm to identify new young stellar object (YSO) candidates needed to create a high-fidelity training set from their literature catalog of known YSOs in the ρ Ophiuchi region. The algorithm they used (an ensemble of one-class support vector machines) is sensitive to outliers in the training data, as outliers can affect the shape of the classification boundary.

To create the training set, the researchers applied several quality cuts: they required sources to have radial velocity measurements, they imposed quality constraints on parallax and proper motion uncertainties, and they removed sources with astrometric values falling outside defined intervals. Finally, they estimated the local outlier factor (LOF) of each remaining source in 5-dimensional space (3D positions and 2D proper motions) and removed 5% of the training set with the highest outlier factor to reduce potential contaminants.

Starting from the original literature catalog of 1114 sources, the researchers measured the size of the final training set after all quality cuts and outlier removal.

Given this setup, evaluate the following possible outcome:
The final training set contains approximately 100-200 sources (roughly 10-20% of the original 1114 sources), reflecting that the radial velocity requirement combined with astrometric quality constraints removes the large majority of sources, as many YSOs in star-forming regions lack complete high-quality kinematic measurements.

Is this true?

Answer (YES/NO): YES